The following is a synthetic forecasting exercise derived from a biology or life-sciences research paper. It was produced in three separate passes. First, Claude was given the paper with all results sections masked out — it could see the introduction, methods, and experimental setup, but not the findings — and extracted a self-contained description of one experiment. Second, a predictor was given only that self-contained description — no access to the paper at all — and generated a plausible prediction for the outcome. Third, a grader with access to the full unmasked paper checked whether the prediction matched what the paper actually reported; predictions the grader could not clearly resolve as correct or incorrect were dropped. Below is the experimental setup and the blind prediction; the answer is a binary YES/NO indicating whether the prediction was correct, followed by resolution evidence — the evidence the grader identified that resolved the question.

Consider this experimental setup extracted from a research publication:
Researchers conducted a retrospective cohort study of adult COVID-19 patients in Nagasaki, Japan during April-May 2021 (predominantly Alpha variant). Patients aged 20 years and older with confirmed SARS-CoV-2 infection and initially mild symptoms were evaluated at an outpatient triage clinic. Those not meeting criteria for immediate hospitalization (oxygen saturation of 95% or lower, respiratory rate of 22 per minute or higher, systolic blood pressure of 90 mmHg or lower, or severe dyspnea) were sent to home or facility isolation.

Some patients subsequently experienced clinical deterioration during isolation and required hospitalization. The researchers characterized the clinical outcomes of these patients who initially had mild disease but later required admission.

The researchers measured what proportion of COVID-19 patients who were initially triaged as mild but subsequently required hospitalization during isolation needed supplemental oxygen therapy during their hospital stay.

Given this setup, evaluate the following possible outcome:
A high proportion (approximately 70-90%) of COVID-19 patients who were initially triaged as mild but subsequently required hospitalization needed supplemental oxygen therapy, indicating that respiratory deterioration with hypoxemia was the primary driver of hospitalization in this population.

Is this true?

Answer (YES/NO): YES